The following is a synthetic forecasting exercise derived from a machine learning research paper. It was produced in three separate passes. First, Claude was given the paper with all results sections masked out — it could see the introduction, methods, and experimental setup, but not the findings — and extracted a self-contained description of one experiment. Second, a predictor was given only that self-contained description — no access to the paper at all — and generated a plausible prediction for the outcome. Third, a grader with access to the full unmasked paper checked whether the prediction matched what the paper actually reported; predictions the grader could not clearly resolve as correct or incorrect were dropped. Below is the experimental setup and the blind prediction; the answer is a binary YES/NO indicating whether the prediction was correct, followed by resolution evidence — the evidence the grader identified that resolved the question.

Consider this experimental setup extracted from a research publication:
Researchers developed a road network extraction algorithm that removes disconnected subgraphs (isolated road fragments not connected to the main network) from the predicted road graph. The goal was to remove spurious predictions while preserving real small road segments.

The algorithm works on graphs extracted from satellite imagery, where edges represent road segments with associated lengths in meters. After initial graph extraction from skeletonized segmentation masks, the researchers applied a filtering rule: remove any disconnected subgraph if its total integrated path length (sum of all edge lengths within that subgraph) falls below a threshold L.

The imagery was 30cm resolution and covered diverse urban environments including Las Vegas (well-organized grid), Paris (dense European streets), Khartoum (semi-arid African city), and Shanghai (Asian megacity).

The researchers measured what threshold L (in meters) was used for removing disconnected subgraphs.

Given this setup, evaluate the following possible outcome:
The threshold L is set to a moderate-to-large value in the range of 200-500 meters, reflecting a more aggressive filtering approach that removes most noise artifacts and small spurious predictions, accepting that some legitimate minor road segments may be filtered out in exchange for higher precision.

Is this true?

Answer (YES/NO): NO